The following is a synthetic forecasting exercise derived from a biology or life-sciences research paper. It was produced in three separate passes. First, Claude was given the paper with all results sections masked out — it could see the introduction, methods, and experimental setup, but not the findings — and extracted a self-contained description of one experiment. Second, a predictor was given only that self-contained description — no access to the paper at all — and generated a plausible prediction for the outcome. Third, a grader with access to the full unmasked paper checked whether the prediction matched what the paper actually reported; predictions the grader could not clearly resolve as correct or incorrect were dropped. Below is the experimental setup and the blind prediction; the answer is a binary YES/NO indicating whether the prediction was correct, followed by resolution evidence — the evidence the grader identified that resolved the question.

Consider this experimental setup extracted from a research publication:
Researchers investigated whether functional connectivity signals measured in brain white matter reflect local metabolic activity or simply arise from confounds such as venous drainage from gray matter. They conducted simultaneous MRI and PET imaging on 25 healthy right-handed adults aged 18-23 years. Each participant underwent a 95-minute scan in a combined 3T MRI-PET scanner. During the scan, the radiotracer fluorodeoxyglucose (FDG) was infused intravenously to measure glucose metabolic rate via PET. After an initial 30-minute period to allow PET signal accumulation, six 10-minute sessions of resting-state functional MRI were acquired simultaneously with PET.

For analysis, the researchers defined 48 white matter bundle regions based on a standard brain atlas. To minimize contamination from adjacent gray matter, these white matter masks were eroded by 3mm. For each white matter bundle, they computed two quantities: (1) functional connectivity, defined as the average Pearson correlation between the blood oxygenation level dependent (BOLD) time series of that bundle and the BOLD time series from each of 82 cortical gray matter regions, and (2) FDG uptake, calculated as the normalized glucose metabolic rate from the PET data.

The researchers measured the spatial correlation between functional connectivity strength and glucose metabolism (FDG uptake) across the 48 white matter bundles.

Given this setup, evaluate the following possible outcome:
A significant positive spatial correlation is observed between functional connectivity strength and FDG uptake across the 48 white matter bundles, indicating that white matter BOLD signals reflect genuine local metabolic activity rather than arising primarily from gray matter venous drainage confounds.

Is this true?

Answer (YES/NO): YES